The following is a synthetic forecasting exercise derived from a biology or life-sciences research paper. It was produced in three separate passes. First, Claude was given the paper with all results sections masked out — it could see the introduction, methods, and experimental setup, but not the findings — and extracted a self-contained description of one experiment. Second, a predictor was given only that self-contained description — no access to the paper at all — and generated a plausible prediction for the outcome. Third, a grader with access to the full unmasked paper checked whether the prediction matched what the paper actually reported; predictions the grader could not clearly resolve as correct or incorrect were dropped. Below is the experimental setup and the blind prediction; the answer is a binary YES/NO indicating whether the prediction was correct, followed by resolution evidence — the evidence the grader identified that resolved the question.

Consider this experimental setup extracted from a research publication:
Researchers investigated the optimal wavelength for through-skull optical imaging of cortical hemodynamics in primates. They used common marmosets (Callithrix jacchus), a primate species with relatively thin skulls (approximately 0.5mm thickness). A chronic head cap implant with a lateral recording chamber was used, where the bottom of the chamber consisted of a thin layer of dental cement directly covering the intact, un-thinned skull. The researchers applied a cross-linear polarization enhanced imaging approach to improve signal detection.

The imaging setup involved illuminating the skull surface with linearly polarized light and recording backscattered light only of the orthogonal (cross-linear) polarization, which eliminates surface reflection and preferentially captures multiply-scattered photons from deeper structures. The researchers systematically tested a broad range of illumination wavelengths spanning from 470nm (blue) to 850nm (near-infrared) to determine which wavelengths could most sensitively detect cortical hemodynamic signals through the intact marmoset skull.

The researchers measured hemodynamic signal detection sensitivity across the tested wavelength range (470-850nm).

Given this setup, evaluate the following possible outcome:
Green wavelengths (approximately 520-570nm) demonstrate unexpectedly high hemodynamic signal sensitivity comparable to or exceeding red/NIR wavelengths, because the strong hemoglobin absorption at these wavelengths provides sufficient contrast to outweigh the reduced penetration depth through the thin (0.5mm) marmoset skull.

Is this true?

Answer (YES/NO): YES